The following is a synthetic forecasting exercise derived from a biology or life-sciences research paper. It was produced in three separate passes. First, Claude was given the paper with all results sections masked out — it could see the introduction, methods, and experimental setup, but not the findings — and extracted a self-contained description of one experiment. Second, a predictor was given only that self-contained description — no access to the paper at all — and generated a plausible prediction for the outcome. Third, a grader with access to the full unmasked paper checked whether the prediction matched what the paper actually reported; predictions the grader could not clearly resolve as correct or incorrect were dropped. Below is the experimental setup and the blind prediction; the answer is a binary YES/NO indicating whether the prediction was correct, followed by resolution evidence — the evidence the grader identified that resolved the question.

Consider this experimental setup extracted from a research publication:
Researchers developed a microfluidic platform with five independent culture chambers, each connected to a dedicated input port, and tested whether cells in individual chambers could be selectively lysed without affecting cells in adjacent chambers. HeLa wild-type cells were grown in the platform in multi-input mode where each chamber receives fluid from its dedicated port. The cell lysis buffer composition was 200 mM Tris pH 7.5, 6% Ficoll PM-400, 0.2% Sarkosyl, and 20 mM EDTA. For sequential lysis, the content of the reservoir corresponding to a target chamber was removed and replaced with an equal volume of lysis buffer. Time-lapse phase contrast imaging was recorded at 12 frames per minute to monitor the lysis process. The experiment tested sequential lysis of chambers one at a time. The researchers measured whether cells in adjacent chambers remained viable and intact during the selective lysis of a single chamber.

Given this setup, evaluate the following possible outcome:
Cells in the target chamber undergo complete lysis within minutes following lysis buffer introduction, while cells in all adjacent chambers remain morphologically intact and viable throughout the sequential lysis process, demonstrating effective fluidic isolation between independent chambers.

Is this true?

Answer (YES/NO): YES